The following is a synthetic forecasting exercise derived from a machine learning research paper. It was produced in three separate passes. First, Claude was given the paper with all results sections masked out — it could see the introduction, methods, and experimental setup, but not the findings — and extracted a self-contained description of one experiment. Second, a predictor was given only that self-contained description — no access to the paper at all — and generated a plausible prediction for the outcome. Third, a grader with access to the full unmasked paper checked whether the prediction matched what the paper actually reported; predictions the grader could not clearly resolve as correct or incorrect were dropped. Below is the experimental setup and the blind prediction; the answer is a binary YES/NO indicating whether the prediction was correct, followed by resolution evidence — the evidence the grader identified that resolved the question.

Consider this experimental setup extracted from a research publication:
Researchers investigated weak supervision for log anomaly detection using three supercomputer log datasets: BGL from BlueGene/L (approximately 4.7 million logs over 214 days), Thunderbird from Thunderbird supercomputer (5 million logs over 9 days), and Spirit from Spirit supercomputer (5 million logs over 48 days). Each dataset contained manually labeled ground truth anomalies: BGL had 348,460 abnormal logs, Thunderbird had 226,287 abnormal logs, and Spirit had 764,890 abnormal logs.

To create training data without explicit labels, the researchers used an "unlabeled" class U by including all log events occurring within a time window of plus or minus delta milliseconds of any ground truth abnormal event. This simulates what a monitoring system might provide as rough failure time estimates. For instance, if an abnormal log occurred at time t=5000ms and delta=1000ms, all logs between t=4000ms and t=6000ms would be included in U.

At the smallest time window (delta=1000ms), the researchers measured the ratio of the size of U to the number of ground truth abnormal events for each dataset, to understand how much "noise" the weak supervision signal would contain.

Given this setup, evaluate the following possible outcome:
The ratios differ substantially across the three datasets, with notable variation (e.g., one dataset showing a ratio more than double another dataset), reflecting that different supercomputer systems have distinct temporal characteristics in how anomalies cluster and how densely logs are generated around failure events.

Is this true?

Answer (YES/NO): YES